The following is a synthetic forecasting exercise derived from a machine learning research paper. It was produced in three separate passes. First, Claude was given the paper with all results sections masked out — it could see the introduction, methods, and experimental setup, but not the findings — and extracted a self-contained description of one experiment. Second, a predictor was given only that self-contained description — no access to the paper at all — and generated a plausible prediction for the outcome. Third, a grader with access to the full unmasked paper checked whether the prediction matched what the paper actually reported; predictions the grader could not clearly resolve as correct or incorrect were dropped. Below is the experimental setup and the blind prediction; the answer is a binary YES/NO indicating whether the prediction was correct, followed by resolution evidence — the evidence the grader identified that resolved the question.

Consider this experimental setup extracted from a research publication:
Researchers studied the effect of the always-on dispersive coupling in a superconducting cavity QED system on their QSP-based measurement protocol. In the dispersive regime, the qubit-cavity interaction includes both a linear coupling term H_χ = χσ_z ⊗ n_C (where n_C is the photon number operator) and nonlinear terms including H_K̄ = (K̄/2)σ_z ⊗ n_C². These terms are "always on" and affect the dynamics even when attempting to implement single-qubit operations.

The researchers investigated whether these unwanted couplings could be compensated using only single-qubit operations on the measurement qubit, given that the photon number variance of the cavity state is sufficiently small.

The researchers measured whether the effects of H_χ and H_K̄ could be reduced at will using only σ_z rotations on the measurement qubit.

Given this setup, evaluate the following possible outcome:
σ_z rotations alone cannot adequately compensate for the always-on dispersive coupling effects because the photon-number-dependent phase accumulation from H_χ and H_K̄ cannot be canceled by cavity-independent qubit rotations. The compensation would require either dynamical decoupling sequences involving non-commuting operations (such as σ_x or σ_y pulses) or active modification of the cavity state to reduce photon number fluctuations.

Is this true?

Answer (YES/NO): NO